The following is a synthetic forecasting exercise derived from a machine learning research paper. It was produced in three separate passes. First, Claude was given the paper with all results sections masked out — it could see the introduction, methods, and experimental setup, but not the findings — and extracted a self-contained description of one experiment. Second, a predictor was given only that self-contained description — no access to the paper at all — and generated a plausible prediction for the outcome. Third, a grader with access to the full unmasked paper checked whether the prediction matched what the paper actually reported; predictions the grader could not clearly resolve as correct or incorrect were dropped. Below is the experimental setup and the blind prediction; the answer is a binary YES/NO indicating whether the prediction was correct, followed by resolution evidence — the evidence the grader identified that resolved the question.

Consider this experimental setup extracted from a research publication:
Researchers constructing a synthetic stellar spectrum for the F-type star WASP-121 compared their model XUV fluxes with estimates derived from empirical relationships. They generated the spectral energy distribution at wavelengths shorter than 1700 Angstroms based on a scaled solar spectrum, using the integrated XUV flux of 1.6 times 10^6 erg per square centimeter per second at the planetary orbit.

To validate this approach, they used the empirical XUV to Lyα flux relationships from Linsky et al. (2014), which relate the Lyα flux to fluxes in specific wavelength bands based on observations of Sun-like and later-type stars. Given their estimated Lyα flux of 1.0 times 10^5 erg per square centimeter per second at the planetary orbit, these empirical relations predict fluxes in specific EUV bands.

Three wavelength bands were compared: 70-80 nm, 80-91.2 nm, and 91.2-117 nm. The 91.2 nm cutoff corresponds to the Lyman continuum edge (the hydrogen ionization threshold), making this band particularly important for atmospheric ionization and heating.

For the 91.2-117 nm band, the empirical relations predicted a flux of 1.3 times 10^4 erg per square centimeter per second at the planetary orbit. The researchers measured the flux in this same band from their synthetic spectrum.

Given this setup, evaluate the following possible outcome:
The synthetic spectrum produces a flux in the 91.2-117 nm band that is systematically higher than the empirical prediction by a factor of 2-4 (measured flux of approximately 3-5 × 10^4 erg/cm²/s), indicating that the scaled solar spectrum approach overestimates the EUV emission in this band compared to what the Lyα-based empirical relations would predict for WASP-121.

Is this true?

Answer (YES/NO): NO